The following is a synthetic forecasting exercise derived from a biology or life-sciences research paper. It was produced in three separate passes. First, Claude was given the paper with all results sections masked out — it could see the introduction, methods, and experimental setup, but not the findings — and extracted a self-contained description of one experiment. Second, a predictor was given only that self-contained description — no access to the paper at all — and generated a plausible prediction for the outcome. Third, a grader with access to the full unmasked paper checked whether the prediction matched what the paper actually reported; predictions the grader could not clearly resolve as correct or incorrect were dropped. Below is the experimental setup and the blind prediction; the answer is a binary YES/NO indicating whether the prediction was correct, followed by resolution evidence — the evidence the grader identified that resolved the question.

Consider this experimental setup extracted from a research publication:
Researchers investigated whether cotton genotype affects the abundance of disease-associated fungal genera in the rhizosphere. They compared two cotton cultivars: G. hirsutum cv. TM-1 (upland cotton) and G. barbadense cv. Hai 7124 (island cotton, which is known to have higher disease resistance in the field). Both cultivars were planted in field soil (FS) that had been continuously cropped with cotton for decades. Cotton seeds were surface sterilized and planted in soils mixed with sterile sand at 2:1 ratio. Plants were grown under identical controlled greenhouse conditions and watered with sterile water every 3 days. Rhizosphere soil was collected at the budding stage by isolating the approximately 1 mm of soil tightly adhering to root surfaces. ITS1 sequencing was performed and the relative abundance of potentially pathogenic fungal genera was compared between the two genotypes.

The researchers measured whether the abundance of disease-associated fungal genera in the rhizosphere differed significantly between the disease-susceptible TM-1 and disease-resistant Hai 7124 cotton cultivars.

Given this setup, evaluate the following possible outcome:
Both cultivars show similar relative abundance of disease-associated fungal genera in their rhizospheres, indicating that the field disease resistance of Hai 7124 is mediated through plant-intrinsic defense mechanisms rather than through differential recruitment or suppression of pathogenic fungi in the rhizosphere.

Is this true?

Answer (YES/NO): YES